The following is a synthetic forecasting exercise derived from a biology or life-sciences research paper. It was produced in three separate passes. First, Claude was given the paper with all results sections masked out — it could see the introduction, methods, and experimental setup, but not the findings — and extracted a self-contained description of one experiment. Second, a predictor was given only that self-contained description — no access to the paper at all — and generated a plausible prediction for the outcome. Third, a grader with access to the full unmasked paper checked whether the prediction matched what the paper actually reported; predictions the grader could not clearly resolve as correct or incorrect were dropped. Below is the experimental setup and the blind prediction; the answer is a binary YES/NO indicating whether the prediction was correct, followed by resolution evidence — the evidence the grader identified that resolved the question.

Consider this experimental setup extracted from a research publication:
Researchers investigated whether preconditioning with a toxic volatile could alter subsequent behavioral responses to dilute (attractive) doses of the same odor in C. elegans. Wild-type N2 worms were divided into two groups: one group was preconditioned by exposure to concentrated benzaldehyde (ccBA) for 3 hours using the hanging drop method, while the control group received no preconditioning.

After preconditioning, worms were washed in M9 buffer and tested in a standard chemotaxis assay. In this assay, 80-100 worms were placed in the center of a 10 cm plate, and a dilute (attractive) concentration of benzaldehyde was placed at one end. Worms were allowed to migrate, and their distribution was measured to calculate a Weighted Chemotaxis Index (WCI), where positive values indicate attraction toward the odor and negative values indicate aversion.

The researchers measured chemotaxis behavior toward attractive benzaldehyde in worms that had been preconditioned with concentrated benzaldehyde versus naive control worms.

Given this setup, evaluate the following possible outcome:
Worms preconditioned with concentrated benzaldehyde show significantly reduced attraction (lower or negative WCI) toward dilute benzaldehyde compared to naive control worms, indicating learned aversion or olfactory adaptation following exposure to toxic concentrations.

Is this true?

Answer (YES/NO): NO